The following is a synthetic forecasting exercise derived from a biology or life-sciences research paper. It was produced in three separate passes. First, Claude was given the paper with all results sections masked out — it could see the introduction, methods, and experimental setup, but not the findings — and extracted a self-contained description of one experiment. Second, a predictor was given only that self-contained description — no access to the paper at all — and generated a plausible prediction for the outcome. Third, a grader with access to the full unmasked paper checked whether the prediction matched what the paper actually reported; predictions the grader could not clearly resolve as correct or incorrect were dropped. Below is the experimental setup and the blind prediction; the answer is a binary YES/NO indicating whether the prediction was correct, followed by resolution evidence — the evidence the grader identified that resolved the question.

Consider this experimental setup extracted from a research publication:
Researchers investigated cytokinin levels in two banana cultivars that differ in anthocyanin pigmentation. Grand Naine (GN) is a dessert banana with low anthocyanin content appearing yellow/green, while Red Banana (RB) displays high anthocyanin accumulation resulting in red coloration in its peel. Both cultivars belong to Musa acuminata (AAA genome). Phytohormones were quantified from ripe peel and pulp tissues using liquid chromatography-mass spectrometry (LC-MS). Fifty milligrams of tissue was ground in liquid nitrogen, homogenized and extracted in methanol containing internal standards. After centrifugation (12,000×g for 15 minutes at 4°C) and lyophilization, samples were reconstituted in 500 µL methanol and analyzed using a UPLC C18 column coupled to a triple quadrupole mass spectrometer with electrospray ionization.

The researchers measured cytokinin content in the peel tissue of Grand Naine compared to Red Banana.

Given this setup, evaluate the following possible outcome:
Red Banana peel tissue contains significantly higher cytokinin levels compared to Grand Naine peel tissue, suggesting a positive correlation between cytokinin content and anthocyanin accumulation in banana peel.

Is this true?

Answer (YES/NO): NO